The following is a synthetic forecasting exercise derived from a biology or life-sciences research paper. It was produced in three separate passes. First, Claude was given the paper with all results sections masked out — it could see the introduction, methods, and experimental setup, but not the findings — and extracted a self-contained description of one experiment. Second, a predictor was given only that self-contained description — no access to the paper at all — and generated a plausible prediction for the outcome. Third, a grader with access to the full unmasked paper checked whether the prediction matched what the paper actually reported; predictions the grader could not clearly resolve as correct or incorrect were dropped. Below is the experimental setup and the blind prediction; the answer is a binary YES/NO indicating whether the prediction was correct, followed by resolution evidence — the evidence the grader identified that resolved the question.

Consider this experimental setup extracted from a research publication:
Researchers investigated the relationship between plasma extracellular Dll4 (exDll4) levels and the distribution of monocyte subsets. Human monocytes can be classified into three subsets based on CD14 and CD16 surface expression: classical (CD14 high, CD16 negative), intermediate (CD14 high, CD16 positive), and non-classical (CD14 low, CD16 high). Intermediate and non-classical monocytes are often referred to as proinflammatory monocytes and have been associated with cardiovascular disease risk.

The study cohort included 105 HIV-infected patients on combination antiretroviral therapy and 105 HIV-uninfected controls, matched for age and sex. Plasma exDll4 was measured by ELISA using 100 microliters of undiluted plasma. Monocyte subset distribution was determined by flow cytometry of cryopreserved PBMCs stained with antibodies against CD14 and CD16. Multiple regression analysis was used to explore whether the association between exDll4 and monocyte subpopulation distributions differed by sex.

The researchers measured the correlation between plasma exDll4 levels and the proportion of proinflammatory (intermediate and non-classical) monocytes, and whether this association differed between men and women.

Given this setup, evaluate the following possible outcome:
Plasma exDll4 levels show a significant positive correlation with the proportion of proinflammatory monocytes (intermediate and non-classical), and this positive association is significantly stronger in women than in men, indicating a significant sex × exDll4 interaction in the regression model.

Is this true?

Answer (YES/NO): NO